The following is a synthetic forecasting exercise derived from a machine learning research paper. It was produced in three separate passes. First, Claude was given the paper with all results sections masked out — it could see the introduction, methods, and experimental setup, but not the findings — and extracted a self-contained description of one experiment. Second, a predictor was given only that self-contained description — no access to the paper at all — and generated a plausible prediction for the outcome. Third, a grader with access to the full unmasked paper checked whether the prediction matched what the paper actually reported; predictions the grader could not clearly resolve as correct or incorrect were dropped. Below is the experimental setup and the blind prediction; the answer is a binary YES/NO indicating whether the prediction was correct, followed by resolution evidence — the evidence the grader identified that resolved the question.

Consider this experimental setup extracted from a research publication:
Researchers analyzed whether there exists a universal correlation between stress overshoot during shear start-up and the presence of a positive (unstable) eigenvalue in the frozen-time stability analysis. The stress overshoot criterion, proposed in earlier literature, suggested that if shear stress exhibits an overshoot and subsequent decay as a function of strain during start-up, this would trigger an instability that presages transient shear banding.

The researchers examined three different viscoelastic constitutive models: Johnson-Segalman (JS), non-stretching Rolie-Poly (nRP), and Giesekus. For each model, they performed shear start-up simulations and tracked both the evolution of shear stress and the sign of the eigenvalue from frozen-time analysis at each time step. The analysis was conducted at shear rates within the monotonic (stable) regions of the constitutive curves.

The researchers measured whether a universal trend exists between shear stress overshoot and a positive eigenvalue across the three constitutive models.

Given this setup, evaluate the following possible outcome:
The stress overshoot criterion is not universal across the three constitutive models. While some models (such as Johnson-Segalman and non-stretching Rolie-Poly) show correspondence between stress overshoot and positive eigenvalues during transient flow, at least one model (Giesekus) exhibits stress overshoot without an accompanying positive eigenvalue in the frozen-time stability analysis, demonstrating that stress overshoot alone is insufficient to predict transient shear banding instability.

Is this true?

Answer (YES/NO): YES